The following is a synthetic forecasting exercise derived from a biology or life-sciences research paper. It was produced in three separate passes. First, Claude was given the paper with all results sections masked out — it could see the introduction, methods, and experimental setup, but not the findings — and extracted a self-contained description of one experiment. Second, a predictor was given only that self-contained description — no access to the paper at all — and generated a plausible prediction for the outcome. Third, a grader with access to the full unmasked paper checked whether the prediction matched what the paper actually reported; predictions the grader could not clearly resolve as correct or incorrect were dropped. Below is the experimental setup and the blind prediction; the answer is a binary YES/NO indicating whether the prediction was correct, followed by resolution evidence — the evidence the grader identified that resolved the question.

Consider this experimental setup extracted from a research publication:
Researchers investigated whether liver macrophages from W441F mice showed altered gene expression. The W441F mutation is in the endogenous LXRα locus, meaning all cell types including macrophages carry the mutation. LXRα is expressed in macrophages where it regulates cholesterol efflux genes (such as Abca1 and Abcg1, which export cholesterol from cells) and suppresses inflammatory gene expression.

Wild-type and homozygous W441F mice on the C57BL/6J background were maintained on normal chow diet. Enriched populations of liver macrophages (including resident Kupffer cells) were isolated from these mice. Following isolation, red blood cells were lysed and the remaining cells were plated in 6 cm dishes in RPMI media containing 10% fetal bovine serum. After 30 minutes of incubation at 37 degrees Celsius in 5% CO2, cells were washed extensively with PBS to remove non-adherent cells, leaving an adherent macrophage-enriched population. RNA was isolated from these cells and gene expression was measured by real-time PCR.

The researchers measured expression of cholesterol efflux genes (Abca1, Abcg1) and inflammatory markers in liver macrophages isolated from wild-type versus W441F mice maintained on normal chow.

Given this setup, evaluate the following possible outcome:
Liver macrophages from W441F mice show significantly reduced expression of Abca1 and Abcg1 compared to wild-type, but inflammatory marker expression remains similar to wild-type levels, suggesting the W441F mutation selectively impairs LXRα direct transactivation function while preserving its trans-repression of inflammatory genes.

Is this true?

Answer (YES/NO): NO